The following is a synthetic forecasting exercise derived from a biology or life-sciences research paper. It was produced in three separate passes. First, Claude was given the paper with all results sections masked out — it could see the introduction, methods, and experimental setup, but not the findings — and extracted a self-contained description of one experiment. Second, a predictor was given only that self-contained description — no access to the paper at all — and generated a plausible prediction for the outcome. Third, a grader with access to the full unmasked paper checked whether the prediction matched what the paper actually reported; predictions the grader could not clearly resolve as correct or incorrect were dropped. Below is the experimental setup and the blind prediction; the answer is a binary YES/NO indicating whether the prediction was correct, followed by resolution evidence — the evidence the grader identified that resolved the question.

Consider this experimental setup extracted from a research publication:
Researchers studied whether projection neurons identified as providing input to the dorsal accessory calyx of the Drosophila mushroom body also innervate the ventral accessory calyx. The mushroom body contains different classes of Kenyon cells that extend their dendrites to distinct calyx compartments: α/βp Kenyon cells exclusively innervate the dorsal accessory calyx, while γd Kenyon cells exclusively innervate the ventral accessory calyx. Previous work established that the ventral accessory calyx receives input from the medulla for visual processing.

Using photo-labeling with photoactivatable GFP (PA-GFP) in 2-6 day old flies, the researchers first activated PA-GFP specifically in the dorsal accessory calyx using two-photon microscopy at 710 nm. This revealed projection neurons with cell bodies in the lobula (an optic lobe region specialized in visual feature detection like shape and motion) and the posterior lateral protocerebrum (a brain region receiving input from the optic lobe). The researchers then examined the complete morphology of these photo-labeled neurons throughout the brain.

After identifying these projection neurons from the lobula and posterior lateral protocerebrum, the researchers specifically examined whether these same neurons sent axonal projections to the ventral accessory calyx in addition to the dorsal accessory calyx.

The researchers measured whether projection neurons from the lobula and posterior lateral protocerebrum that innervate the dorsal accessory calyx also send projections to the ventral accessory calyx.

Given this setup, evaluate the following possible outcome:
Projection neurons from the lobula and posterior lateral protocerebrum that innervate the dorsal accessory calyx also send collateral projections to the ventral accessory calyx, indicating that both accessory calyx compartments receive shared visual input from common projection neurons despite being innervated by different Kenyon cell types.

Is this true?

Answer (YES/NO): NO